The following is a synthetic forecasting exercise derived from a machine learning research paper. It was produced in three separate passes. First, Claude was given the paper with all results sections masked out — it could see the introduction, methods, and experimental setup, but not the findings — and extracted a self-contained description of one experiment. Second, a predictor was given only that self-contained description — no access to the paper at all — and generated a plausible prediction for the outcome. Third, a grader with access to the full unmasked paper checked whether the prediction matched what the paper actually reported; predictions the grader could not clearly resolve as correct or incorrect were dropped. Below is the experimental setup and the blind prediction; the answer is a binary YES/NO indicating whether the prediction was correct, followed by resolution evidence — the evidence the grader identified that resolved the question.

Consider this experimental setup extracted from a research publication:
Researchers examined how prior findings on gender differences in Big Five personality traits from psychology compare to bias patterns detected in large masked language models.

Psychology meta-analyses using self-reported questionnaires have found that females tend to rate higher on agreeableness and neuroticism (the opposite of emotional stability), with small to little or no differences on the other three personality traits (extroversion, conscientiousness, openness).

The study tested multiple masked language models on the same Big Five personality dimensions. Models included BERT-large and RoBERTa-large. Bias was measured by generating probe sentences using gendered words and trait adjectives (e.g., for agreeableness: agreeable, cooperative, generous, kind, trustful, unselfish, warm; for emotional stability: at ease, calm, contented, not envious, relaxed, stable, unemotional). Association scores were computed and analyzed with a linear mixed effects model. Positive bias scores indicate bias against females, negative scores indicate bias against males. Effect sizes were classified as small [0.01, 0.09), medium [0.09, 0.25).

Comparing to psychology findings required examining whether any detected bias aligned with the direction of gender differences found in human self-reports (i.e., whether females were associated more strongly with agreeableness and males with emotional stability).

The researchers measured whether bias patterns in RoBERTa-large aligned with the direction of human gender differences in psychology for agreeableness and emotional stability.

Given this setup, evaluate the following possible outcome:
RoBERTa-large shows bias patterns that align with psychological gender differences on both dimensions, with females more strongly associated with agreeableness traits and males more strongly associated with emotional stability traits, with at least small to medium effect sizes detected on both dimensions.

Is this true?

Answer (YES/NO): NO